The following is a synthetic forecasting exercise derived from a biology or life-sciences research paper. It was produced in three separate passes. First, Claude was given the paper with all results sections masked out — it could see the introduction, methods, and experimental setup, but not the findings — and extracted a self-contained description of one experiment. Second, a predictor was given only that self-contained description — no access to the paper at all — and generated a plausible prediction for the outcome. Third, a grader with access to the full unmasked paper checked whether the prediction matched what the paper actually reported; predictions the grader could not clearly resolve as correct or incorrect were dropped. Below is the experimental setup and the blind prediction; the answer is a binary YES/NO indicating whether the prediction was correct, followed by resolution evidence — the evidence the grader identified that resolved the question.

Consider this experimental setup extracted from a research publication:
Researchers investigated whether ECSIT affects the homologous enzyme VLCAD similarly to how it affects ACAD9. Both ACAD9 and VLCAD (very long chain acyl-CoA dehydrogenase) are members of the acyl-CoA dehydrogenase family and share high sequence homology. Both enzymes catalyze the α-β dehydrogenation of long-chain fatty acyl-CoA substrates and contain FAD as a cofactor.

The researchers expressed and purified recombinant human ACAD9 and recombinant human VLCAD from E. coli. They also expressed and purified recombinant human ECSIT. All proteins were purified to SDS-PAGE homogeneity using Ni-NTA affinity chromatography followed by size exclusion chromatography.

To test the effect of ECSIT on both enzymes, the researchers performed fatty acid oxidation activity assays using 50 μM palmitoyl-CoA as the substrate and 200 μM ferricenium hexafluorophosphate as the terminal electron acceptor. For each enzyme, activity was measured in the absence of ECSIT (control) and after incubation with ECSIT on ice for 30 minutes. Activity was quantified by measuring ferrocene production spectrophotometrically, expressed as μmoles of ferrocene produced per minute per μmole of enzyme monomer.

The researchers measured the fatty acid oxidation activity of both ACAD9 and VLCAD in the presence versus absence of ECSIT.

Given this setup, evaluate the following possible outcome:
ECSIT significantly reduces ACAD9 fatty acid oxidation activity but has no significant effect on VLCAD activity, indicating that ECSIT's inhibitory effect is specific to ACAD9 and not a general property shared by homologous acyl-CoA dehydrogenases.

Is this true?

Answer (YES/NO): YES